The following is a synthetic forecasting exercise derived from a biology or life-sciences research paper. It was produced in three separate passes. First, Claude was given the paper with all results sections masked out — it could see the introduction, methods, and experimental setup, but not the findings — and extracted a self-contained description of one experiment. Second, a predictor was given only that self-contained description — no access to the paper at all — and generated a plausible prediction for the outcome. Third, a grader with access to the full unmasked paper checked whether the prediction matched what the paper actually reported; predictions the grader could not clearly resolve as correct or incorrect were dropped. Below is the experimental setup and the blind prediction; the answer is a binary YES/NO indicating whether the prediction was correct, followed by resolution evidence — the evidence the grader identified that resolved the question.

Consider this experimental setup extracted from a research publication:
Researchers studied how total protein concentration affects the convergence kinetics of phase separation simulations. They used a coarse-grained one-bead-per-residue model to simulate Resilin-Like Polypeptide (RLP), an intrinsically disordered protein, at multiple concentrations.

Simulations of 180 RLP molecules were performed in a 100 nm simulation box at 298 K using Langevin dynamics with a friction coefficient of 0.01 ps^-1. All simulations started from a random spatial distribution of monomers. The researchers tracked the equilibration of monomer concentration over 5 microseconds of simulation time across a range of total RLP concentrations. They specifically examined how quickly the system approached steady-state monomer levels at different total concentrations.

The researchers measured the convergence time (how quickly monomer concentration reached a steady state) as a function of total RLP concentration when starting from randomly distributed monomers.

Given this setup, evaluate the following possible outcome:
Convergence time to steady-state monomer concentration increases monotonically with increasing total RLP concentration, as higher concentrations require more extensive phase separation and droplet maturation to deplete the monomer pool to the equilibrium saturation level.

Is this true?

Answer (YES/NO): NO